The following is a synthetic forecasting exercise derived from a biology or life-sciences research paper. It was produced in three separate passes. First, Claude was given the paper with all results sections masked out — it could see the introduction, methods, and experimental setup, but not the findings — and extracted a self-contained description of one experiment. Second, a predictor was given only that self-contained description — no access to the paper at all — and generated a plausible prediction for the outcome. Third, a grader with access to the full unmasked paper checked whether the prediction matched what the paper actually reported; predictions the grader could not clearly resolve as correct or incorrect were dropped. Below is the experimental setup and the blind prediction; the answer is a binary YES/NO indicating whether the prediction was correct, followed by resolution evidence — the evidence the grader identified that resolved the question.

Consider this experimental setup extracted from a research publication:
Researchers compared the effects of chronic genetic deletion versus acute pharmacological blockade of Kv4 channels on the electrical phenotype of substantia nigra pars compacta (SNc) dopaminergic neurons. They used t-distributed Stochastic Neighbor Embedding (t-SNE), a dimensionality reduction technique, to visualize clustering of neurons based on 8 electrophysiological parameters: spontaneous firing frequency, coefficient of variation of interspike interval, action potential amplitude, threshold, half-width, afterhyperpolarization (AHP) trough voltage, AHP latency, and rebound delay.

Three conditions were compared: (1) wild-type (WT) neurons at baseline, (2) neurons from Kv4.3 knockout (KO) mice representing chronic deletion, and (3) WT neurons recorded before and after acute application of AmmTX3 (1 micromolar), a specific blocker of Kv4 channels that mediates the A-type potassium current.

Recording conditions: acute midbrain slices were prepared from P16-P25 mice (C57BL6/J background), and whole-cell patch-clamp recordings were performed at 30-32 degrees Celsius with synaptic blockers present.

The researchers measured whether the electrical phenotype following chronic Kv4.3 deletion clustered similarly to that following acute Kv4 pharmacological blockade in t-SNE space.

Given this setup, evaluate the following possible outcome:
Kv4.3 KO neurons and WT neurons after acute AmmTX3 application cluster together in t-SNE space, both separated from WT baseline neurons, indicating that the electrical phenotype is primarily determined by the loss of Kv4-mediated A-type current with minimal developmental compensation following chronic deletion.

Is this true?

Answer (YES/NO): YES